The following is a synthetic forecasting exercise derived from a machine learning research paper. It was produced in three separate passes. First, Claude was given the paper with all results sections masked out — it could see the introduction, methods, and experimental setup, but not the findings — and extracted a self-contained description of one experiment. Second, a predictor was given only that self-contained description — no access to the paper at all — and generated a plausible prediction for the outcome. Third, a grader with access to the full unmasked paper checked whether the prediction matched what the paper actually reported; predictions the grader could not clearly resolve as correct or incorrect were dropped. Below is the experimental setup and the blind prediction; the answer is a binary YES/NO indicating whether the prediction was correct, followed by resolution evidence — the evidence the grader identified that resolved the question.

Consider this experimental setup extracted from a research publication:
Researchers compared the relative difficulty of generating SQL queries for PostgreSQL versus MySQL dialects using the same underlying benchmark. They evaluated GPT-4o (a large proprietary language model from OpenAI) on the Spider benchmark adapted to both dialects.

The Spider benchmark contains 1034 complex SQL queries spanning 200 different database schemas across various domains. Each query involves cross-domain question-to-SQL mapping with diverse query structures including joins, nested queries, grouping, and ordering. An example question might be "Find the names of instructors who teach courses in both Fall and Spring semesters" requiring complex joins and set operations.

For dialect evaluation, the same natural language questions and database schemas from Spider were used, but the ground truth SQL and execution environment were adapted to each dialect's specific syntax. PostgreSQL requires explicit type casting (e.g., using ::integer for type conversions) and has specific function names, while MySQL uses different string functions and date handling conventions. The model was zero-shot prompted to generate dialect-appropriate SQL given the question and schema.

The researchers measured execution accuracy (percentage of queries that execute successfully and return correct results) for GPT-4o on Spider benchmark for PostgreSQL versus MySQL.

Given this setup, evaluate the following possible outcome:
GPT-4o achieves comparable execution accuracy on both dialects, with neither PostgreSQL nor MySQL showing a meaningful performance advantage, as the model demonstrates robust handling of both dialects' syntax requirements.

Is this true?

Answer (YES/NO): NO